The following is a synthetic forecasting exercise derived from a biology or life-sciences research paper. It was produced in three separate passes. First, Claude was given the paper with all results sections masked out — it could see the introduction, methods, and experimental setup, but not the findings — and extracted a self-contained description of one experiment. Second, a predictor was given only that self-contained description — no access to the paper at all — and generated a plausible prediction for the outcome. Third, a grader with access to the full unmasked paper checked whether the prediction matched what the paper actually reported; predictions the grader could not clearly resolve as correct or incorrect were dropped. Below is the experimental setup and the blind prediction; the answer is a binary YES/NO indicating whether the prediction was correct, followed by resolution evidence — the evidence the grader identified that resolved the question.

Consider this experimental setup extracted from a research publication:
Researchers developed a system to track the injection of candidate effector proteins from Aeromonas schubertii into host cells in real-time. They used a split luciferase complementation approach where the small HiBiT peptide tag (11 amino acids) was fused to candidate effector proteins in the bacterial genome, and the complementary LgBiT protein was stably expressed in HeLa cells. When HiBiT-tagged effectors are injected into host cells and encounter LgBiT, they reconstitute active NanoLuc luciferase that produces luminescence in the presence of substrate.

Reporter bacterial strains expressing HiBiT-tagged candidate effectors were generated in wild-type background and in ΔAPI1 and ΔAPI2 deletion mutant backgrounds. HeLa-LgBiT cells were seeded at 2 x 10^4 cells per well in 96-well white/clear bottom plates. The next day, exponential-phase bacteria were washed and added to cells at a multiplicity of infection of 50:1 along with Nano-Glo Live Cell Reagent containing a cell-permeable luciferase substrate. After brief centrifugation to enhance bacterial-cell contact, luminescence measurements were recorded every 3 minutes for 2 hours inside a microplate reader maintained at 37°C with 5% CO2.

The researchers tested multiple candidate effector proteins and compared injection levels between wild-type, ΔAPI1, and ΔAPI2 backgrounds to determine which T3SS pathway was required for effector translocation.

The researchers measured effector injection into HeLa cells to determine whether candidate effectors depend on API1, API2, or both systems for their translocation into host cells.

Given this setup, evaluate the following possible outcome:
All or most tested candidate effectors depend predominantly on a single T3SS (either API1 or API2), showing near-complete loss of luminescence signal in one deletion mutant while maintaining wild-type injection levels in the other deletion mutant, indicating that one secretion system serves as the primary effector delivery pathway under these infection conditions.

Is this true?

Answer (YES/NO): YES